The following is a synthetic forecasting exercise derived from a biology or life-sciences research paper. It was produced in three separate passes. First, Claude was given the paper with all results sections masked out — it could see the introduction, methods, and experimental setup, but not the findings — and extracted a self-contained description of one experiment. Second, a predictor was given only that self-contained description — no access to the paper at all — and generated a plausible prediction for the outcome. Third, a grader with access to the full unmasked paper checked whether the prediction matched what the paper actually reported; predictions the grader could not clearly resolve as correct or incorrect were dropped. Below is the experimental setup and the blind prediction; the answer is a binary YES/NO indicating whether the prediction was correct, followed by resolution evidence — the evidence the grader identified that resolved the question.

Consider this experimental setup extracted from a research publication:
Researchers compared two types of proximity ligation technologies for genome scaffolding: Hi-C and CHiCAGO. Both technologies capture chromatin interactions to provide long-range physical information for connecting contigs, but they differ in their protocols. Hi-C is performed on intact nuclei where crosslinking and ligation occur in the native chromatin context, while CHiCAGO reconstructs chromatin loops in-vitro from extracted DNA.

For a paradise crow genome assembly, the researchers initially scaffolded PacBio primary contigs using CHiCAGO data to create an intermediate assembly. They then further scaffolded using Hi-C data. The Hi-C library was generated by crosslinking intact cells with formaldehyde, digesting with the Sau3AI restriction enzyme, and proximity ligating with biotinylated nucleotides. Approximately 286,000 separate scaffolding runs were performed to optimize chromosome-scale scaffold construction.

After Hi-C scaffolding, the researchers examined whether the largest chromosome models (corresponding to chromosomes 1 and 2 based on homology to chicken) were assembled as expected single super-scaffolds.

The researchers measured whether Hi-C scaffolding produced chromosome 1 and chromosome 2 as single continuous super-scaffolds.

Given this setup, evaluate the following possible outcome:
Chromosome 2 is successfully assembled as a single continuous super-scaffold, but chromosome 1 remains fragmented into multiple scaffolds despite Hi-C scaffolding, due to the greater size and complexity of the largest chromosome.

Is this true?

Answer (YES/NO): NO